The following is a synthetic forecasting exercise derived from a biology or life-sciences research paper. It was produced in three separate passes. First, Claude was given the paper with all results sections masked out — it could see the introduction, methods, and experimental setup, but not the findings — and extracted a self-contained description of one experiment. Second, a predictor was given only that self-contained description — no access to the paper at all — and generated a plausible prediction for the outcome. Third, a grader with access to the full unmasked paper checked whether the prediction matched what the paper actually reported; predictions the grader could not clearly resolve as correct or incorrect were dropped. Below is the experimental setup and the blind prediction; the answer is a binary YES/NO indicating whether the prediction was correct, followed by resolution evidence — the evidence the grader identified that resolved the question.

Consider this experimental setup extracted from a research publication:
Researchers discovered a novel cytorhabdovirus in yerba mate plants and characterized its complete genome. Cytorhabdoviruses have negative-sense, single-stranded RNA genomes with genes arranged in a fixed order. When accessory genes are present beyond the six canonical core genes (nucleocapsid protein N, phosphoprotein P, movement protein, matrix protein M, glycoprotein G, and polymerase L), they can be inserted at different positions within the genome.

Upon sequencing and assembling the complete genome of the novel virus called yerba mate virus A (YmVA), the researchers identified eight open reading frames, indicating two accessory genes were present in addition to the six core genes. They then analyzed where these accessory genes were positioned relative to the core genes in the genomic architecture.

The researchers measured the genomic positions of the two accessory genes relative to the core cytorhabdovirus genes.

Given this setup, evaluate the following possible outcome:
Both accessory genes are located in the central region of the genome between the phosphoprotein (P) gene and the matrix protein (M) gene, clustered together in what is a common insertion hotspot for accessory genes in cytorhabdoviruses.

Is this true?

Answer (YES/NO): NO